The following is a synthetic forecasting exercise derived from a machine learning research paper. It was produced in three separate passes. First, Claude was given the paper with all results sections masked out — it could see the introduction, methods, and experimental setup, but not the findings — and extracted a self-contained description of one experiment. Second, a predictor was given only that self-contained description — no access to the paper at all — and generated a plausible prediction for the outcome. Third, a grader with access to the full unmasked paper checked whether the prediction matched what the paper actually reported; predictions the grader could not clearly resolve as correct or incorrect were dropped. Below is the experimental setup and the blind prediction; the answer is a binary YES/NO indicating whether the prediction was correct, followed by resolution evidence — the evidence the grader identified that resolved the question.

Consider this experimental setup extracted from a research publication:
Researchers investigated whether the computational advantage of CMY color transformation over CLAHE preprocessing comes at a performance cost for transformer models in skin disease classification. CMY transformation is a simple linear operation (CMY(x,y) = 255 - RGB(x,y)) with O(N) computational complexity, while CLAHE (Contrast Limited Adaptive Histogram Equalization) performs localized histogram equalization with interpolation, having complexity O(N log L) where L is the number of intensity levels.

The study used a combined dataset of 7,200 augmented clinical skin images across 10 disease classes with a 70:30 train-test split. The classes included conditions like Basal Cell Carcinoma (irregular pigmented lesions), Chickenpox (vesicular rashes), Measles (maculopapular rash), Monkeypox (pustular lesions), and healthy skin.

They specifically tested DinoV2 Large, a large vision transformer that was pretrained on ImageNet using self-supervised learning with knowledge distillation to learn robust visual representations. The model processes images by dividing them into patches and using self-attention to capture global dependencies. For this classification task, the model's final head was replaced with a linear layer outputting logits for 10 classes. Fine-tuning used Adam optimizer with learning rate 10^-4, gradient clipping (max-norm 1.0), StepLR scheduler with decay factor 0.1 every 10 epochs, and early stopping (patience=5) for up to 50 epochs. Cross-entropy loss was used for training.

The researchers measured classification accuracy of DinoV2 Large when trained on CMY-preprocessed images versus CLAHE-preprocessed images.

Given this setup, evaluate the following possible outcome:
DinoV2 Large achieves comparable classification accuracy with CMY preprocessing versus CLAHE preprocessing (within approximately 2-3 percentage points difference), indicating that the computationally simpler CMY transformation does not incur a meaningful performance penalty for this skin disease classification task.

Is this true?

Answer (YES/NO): YES